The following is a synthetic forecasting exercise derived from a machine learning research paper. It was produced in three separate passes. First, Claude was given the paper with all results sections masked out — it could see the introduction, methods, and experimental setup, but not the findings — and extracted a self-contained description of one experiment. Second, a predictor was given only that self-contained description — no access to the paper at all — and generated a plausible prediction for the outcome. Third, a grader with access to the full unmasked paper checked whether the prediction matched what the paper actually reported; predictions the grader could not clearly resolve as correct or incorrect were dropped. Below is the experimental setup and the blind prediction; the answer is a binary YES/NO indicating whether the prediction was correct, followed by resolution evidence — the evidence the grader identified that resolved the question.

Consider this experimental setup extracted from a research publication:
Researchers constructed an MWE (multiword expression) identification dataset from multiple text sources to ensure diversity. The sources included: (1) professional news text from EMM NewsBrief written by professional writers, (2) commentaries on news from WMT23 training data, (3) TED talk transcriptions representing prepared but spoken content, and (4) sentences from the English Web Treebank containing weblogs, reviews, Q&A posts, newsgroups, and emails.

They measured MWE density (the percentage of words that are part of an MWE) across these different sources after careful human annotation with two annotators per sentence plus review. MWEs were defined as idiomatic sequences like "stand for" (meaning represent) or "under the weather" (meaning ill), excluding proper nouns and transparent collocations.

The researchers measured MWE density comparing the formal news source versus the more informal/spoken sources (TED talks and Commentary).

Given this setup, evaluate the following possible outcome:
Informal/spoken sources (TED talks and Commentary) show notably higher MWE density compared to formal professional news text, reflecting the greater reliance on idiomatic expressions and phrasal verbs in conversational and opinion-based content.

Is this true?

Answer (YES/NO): YES